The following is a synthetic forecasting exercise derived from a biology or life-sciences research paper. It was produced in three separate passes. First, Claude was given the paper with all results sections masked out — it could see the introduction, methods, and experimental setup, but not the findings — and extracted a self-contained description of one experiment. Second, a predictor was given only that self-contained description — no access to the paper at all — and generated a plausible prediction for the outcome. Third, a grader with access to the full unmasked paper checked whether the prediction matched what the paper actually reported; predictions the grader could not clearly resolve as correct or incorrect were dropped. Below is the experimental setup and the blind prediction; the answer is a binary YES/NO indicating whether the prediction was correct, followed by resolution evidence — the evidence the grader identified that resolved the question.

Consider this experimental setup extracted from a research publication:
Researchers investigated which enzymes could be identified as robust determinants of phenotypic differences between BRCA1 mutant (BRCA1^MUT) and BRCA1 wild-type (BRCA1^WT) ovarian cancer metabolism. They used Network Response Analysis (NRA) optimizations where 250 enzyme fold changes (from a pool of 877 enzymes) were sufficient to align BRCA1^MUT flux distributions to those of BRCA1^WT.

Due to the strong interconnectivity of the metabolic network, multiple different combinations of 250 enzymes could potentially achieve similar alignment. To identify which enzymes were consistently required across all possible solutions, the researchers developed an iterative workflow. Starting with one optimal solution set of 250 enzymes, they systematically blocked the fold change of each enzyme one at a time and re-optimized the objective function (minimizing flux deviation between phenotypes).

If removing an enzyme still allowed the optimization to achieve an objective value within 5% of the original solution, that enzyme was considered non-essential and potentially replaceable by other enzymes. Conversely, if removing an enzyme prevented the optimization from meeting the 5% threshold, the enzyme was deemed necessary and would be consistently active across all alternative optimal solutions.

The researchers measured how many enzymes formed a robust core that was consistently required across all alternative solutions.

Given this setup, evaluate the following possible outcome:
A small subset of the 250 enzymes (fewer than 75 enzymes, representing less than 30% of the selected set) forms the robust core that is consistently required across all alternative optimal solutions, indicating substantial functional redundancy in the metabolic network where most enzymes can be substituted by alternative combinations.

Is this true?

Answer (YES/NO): NO